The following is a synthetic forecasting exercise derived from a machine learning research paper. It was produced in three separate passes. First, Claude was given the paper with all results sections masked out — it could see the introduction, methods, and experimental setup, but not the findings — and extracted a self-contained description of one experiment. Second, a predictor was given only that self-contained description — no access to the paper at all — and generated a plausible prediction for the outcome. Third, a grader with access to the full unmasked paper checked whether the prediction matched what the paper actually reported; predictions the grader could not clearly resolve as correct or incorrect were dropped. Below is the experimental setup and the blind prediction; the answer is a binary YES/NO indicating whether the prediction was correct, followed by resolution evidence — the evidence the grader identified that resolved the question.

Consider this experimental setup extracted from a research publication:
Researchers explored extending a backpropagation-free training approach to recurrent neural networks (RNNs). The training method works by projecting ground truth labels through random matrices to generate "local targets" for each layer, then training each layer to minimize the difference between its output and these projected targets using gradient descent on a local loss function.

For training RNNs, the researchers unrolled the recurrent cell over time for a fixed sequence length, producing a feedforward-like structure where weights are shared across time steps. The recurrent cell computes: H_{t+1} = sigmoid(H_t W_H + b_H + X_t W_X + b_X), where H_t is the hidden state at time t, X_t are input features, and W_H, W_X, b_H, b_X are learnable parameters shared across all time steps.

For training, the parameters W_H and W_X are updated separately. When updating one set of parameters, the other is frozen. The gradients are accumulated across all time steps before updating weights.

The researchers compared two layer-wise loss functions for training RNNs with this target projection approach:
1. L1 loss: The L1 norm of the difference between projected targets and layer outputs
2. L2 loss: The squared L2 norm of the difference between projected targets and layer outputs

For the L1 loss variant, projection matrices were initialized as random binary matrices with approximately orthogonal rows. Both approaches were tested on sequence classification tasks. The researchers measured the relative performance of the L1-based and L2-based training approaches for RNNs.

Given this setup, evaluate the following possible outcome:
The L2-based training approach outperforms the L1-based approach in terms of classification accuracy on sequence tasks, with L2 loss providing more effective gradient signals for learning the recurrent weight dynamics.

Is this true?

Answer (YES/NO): NO